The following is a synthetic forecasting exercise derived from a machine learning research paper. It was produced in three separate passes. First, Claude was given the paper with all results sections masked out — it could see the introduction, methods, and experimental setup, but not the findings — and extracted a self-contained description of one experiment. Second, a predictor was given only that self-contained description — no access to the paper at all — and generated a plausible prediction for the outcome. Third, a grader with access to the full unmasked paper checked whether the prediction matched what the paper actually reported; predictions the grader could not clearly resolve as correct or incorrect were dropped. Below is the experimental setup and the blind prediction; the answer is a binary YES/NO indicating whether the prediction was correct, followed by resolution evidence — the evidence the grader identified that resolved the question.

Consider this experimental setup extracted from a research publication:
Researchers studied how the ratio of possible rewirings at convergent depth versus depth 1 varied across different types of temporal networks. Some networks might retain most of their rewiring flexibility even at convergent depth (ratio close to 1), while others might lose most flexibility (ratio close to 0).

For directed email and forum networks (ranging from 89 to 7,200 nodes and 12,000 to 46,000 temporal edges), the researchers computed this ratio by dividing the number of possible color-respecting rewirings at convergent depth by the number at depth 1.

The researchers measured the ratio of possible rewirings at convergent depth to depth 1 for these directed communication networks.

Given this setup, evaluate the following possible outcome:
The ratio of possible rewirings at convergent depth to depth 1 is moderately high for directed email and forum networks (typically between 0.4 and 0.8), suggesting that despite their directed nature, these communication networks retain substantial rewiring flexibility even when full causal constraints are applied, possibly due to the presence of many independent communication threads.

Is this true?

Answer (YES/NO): NO